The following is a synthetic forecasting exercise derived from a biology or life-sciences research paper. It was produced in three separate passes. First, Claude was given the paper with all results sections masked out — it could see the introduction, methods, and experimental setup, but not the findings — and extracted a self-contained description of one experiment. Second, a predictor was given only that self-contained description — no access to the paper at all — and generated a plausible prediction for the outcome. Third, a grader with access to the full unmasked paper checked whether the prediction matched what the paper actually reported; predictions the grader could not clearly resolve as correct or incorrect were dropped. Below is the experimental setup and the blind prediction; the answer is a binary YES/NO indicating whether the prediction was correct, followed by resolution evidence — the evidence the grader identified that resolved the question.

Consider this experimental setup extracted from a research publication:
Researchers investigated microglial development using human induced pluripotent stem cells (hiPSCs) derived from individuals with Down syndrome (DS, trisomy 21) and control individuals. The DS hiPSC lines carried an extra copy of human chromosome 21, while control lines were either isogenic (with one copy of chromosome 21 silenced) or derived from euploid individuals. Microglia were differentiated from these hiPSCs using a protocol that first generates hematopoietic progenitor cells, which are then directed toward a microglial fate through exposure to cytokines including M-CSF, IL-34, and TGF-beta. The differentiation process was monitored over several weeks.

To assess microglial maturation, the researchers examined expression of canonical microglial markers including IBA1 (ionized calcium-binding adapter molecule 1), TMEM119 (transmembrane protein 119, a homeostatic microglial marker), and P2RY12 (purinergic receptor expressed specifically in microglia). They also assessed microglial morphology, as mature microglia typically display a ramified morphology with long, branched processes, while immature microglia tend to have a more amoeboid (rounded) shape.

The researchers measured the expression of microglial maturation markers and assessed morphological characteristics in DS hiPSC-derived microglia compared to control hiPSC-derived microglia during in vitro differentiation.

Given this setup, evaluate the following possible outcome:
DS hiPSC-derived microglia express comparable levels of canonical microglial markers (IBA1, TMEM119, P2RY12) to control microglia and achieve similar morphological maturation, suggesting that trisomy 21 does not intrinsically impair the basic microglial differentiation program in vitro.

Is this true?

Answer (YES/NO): YES